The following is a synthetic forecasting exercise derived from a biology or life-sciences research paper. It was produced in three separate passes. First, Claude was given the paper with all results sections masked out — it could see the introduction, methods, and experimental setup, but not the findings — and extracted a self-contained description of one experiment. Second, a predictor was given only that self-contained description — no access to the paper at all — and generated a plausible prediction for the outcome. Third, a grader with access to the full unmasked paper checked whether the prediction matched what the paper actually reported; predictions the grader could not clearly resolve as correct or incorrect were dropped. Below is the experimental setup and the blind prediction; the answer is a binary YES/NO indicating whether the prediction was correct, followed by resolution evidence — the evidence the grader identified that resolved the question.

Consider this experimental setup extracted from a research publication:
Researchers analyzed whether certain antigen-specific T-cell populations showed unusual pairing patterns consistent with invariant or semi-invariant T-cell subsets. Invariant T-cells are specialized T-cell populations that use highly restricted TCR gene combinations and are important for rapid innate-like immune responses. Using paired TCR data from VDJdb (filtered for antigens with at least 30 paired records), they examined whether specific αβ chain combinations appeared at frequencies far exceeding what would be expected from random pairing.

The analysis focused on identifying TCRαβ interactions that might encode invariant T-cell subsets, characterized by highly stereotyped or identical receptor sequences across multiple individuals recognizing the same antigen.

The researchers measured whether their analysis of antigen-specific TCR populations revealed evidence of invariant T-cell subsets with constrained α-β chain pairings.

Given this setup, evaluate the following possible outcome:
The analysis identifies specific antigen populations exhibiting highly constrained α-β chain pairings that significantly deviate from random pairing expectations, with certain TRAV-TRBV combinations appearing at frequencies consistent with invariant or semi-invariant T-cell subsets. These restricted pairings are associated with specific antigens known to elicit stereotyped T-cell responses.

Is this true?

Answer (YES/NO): NO